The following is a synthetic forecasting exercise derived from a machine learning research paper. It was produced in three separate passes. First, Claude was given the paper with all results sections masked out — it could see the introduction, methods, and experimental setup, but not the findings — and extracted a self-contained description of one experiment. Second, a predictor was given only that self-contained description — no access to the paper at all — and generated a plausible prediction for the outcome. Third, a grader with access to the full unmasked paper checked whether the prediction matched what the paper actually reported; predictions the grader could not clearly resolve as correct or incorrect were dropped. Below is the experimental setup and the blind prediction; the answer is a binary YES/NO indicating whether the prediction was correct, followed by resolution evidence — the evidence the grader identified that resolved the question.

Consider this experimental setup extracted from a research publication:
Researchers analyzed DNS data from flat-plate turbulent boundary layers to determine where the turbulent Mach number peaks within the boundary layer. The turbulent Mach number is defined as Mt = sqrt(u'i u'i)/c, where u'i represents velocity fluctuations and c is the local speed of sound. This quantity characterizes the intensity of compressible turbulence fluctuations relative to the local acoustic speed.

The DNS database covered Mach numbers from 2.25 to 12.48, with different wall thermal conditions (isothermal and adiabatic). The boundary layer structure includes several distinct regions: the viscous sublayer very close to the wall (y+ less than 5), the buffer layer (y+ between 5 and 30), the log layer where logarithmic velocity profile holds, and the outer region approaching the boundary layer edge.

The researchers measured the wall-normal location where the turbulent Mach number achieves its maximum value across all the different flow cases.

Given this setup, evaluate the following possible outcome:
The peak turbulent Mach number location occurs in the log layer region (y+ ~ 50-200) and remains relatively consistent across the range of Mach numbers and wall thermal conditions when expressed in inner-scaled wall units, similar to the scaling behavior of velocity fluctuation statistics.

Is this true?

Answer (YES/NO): NO